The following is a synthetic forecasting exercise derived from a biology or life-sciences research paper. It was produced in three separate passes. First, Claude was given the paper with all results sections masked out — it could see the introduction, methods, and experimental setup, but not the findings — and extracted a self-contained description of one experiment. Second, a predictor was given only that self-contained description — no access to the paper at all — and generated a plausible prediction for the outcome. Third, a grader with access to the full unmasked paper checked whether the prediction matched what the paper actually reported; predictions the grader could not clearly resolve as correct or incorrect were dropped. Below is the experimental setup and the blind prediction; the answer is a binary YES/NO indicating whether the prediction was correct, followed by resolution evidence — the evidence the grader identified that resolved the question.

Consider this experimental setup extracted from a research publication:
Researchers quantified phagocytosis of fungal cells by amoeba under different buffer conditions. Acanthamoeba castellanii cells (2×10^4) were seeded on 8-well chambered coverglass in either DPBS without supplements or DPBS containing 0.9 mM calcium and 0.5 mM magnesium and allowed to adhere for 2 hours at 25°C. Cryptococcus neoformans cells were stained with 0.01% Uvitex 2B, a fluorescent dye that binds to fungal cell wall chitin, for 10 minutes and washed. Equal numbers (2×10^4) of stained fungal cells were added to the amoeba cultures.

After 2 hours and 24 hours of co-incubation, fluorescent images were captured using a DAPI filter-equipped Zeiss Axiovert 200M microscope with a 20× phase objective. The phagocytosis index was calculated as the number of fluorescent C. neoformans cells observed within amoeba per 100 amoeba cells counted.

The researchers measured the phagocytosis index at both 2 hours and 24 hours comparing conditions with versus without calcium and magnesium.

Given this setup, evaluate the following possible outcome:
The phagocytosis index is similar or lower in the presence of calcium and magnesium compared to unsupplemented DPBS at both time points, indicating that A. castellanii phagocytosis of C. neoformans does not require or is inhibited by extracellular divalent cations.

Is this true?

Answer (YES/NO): NO